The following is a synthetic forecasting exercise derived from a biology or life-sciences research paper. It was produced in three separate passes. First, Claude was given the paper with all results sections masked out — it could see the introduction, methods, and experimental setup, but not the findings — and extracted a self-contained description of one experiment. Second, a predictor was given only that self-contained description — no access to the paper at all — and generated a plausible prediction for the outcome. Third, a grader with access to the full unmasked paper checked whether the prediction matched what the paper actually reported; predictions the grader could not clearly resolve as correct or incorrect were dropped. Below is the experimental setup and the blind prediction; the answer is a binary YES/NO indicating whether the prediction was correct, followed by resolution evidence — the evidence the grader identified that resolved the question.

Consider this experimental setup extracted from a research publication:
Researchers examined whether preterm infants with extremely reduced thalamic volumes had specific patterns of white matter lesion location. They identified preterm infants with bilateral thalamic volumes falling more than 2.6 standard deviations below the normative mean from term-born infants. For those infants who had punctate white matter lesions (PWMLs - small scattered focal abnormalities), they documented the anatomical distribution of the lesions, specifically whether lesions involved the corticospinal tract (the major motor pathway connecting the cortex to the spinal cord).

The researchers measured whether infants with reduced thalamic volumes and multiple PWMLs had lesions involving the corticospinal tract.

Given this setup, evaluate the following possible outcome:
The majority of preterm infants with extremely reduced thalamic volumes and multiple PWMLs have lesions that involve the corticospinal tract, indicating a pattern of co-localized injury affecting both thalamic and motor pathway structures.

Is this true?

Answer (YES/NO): YES